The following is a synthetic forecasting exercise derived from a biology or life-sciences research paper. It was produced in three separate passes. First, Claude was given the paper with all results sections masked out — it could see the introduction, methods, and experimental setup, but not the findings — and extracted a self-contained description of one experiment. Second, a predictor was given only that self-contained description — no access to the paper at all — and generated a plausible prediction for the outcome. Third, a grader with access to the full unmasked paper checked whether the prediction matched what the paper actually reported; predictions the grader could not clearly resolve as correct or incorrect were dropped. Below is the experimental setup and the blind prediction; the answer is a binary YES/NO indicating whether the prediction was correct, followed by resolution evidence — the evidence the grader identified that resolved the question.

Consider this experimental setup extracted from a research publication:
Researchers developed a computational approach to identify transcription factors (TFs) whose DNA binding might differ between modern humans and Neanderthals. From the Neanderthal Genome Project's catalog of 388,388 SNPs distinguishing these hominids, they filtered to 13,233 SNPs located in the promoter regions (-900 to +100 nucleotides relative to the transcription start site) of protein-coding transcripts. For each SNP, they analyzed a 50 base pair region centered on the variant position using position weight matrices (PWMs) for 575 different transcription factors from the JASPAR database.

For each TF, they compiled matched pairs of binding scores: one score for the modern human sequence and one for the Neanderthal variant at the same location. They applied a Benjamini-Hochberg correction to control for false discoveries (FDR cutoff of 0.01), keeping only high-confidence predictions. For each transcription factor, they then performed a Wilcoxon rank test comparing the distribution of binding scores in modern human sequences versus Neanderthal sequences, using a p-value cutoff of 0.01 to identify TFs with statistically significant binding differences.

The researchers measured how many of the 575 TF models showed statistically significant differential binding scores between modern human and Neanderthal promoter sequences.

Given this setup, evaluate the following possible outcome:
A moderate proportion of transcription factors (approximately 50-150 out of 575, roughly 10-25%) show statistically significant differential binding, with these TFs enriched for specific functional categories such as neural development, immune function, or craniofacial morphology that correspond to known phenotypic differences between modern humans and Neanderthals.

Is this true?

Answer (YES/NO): YES